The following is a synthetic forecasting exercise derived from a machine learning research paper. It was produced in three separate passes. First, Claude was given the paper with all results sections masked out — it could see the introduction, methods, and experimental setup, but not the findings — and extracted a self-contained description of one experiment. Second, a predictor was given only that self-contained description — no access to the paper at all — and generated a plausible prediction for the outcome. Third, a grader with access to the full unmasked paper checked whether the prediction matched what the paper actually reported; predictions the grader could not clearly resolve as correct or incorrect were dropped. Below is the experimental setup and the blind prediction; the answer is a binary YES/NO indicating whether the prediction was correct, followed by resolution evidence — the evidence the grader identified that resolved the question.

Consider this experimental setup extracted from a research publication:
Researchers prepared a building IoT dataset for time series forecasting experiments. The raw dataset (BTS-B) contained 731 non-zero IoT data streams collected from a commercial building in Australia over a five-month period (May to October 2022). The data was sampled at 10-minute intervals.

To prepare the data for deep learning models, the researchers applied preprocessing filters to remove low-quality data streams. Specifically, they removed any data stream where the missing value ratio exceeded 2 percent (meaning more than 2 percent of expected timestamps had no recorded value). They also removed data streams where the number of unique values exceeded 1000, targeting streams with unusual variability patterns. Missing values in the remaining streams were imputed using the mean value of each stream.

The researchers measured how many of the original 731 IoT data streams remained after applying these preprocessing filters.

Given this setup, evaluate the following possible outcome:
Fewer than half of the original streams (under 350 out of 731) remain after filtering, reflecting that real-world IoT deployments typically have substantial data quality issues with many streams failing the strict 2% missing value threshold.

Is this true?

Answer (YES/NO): YES